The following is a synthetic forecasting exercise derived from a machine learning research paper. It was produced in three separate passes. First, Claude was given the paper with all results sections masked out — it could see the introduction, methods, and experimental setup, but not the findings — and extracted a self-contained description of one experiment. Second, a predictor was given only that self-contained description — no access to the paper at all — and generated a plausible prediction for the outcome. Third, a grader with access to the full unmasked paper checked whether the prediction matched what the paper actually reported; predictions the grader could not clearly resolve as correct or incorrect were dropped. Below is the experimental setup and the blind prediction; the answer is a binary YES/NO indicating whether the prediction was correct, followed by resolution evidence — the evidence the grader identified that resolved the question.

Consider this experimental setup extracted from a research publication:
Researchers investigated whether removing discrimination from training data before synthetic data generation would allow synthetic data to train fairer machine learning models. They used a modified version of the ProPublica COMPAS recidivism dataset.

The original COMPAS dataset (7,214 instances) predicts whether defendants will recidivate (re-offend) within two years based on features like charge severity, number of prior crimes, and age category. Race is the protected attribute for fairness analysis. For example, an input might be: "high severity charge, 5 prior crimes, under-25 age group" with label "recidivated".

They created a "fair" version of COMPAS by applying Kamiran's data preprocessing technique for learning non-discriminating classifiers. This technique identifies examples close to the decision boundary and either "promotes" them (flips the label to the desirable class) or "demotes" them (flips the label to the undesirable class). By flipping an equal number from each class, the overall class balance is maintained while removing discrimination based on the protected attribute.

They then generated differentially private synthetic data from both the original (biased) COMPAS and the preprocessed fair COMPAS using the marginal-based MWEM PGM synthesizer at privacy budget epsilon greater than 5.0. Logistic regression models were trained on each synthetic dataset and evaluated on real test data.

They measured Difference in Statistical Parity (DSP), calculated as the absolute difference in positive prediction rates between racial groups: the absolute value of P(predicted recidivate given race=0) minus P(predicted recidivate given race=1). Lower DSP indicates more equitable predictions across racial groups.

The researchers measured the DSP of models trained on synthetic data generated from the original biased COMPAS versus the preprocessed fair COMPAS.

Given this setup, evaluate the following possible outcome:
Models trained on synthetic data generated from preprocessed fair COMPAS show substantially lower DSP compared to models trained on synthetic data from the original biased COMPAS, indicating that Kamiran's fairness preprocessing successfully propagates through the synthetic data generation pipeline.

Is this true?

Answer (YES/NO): YES